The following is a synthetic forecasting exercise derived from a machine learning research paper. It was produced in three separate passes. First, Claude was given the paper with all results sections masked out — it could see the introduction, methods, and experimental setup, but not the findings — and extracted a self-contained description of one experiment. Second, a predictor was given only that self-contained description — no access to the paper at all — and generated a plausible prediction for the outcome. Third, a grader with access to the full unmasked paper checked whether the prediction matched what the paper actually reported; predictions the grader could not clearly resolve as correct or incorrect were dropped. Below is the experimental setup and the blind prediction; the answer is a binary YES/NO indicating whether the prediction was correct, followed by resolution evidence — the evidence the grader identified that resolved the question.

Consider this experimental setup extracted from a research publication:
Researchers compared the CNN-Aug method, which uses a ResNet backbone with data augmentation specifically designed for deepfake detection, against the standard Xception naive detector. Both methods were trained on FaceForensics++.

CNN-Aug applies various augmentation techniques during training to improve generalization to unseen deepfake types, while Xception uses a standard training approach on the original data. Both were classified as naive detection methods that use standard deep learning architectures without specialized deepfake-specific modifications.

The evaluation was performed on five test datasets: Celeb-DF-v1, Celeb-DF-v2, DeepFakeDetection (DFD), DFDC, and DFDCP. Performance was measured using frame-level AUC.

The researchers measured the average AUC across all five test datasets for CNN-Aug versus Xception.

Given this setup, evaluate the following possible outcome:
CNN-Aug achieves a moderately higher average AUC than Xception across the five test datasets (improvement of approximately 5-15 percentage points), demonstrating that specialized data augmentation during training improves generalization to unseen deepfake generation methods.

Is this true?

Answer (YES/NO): NO